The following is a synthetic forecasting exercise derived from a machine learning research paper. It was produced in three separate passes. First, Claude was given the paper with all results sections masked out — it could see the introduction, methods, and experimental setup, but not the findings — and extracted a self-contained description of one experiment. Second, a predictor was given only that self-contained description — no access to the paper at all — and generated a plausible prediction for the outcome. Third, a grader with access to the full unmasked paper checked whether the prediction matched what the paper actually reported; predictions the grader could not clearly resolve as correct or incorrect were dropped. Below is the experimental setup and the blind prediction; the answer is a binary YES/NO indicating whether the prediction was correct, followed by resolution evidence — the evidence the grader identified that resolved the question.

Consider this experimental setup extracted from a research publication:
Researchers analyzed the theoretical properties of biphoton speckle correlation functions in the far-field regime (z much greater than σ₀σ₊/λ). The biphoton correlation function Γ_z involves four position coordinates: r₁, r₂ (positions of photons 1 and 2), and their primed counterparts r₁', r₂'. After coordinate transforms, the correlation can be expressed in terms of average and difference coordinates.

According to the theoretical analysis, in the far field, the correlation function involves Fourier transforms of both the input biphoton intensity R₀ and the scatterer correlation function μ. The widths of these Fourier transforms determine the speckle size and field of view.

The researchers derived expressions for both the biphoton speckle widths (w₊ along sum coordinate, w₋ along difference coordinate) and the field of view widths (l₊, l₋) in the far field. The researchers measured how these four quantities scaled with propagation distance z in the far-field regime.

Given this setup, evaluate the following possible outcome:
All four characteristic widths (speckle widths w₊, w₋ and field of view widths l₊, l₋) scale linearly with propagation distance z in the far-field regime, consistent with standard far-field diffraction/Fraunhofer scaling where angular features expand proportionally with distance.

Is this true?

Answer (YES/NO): YES